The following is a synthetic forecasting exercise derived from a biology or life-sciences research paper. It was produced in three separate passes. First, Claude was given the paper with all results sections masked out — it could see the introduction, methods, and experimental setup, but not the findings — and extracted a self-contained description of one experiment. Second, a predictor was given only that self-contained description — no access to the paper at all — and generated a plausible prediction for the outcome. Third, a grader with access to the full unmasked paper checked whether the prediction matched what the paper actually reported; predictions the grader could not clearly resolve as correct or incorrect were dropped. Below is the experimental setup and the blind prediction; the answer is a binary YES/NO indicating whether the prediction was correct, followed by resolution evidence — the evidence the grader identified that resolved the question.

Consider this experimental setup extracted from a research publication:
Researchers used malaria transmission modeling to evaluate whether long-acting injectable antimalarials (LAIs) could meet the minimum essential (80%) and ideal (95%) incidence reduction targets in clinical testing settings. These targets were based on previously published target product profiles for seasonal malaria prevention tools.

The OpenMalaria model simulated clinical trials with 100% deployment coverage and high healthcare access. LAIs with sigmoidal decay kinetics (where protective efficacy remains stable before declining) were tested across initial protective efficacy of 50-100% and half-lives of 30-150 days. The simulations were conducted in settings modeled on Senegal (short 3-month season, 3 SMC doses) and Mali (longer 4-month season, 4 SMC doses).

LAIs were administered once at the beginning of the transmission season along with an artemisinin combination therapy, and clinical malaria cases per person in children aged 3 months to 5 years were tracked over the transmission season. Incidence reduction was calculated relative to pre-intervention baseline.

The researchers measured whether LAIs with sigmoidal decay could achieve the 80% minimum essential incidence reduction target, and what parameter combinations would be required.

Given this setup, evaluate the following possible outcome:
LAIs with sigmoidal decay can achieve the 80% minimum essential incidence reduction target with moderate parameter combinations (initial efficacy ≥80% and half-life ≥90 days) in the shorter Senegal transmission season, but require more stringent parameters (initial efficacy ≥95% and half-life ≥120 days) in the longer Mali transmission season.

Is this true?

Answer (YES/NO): NO